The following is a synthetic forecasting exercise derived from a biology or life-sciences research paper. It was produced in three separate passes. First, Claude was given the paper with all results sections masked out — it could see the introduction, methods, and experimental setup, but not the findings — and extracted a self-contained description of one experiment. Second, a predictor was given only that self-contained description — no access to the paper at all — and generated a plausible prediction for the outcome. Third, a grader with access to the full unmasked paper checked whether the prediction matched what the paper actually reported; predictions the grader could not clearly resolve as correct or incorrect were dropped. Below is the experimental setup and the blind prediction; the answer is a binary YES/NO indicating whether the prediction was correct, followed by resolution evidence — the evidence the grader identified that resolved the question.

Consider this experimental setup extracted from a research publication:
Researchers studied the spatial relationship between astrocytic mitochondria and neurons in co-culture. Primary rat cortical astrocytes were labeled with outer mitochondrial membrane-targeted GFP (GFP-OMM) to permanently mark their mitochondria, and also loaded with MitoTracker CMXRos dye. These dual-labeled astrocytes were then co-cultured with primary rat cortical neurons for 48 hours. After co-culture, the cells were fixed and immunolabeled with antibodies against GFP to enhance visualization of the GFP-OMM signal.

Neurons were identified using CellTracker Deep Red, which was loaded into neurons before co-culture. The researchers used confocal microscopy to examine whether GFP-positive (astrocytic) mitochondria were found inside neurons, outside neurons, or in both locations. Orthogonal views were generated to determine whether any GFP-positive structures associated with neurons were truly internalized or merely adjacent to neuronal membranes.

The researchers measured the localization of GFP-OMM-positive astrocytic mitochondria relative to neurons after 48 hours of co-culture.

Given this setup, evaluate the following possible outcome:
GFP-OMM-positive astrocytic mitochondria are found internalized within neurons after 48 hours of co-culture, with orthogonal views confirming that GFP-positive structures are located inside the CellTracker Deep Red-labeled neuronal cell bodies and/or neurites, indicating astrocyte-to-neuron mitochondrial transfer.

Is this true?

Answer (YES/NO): NO